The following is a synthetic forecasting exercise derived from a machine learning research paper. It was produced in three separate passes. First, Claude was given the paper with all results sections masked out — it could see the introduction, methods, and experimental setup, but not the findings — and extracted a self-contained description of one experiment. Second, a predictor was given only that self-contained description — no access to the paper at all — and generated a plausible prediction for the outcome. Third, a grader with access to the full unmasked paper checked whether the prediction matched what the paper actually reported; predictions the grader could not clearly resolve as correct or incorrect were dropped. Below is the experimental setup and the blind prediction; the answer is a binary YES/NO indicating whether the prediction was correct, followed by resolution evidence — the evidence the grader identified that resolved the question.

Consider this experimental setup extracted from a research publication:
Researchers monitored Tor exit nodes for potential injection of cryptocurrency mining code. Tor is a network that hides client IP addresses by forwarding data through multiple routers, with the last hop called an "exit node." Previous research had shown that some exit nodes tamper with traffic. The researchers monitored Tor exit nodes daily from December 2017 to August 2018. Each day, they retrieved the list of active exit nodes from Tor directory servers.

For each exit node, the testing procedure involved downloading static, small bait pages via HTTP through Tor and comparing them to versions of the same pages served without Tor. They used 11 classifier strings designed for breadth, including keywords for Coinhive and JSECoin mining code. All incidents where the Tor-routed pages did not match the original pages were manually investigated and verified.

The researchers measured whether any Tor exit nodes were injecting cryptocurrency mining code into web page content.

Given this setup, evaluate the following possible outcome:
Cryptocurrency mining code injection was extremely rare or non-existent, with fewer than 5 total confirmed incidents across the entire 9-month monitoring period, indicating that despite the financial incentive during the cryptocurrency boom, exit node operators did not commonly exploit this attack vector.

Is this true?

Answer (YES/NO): YES